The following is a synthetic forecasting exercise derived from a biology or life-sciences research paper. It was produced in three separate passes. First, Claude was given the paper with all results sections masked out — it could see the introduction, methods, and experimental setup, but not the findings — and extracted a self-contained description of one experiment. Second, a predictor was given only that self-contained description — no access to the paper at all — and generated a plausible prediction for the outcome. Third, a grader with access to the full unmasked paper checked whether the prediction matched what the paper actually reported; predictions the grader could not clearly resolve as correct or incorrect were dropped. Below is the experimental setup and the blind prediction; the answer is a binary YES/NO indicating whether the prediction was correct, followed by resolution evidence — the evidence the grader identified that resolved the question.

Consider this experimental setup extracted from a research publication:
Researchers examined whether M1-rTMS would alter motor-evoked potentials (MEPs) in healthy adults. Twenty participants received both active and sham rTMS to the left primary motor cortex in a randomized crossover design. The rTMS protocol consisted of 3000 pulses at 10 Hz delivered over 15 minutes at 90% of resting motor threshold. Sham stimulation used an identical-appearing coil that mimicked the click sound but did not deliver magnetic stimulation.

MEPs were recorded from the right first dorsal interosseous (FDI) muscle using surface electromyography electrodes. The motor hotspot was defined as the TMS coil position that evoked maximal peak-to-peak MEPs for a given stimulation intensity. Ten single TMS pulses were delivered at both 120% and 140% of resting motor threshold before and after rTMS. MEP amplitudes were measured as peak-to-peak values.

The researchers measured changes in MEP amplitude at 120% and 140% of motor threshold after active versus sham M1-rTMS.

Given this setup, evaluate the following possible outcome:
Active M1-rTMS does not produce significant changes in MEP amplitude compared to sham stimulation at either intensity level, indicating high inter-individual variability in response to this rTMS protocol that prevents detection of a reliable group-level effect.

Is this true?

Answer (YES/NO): YES